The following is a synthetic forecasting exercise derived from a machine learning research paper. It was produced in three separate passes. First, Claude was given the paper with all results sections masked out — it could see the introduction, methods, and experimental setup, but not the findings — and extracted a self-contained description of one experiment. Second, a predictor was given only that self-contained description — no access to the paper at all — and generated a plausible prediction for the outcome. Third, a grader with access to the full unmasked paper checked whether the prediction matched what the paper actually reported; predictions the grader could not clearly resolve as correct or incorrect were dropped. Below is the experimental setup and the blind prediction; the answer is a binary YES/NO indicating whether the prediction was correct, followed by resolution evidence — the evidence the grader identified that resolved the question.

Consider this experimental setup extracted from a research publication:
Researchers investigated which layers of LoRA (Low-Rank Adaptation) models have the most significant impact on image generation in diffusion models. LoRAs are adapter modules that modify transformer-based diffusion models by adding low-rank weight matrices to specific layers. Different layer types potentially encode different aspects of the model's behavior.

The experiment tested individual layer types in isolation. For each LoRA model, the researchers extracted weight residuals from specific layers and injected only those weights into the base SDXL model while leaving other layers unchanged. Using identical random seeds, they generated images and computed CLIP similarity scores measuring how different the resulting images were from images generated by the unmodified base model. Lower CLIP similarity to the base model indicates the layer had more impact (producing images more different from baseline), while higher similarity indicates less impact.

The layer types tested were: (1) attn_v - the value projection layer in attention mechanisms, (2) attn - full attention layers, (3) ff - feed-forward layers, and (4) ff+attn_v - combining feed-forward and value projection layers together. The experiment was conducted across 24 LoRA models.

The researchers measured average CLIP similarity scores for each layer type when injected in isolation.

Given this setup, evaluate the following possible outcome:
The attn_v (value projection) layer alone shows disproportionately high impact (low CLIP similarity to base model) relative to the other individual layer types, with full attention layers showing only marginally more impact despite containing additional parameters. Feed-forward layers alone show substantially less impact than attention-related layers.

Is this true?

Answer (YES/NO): NO